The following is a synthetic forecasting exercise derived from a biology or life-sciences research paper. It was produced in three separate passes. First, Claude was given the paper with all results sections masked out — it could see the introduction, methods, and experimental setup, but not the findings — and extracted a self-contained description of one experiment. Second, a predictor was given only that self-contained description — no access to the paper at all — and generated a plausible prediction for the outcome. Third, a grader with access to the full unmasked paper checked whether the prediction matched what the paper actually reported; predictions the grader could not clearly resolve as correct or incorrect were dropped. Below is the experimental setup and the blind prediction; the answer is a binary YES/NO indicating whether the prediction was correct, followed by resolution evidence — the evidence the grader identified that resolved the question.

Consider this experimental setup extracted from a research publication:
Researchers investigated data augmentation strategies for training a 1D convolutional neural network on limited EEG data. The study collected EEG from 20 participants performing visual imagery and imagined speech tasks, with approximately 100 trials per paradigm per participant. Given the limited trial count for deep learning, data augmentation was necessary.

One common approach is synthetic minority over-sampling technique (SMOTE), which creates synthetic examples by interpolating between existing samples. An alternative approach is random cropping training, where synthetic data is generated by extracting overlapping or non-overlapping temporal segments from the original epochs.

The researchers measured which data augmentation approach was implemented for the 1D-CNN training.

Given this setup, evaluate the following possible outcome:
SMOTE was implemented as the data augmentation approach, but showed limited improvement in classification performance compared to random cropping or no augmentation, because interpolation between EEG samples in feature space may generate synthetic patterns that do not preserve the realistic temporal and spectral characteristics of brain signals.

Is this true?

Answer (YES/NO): NO